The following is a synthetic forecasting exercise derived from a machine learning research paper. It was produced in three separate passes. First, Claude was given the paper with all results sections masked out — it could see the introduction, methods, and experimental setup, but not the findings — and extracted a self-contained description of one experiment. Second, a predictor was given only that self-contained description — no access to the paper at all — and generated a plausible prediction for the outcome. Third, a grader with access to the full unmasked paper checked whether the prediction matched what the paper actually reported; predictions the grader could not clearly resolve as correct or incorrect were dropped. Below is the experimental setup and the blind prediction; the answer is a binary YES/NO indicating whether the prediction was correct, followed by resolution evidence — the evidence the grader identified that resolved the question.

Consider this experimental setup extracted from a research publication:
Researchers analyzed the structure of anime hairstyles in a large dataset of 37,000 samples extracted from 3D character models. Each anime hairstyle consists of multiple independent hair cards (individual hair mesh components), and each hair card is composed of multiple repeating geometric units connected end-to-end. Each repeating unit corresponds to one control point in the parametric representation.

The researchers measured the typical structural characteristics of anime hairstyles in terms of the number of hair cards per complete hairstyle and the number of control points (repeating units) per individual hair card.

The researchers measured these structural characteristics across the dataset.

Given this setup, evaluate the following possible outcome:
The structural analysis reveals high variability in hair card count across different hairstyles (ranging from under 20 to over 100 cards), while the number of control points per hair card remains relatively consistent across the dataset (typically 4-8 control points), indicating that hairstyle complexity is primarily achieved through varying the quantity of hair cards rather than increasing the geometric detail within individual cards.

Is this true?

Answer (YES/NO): NO